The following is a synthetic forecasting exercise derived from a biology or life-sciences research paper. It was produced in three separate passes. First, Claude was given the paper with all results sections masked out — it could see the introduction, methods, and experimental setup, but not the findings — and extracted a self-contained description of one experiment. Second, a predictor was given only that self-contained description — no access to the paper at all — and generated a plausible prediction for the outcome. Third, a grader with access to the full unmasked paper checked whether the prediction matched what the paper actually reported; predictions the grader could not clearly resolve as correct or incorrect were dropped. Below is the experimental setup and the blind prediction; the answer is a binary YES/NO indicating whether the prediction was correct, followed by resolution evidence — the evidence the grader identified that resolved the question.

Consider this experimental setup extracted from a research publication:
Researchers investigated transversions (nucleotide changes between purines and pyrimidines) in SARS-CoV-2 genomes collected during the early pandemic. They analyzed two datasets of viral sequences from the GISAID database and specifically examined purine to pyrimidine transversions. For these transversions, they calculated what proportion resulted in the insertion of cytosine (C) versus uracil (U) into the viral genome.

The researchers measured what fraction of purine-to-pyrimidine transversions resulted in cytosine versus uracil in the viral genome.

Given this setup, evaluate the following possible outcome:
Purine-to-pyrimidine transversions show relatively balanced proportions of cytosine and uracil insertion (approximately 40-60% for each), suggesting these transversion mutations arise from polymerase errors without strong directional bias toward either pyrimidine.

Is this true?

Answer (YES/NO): NO